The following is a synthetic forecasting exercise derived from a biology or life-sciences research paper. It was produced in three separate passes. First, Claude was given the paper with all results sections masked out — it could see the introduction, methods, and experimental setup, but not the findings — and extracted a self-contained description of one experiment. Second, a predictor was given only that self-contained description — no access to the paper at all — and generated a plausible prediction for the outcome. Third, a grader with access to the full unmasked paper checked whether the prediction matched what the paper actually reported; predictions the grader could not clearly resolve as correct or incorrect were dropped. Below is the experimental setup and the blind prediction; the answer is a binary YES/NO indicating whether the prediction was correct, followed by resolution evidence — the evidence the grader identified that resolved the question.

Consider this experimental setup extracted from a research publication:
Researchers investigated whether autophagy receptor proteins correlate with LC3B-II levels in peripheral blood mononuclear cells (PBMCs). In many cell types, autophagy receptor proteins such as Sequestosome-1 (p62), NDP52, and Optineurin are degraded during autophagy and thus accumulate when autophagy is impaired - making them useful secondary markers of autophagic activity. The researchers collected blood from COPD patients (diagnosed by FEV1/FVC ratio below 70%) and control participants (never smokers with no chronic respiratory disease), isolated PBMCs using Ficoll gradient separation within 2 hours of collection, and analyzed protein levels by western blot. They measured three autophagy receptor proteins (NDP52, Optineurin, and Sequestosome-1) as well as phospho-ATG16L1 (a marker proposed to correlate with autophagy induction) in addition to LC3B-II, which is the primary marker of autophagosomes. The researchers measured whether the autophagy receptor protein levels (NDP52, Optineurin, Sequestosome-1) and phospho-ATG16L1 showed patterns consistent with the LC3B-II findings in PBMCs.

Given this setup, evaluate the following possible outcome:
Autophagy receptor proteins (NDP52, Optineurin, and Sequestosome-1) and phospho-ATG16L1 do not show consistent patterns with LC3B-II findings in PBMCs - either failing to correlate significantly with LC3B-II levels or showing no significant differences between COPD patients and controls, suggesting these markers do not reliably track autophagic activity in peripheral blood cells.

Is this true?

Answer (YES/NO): YES